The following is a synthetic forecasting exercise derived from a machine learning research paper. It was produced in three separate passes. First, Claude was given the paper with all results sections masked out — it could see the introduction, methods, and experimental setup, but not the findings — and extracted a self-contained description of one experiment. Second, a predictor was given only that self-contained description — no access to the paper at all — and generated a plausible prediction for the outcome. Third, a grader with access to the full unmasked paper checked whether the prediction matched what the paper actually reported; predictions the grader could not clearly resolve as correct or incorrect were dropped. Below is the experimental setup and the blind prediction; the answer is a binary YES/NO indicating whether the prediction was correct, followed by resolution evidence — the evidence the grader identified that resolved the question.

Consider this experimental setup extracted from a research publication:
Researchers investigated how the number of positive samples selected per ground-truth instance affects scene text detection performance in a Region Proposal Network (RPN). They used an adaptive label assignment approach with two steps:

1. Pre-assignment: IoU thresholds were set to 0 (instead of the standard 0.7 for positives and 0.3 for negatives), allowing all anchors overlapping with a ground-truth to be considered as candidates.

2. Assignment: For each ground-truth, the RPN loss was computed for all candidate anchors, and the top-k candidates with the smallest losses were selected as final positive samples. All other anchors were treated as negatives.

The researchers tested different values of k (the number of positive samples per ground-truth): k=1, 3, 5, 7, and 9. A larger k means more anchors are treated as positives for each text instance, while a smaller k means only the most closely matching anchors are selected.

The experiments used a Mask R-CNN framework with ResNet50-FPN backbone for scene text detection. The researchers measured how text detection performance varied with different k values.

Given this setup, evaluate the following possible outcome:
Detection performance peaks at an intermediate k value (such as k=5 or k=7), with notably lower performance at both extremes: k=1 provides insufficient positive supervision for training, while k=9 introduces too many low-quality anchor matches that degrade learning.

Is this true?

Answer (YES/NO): NO